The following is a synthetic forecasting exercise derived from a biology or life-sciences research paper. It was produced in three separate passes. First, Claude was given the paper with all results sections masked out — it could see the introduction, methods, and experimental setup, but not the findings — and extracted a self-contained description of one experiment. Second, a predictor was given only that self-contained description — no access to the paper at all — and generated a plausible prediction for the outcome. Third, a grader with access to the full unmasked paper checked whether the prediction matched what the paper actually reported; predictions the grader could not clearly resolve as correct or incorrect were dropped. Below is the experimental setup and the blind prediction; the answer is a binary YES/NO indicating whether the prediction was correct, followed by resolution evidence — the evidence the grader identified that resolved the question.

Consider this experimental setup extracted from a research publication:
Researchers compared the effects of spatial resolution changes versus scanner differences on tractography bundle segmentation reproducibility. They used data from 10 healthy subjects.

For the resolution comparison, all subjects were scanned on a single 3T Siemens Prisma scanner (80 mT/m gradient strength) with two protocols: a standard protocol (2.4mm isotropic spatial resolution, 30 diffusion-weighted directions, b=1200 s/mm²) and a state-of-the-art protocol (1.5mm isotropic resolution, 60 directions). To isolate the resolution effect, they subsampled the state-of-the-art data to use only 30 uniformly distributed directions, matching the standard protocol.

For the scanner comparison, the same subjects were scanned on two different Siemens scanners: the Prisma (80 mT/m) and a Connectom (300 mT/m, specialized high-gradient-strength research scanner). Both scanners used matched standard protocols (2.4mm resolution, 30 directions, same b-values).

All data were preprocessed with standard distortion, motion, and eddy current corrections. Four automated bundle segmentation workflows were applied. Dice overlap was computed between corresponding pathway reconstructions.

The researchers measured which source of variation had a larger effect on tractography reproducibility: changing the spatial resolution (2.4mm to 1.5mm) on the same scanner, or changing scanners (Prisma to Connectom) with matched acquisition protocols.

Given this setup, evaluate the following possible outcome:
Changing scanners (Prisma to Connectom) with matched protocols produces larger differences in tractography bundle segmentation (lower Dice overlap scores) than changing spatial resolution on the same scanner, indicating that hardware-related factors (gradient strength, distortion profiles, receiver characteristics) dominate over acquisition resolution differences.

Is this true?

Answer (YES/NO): NO